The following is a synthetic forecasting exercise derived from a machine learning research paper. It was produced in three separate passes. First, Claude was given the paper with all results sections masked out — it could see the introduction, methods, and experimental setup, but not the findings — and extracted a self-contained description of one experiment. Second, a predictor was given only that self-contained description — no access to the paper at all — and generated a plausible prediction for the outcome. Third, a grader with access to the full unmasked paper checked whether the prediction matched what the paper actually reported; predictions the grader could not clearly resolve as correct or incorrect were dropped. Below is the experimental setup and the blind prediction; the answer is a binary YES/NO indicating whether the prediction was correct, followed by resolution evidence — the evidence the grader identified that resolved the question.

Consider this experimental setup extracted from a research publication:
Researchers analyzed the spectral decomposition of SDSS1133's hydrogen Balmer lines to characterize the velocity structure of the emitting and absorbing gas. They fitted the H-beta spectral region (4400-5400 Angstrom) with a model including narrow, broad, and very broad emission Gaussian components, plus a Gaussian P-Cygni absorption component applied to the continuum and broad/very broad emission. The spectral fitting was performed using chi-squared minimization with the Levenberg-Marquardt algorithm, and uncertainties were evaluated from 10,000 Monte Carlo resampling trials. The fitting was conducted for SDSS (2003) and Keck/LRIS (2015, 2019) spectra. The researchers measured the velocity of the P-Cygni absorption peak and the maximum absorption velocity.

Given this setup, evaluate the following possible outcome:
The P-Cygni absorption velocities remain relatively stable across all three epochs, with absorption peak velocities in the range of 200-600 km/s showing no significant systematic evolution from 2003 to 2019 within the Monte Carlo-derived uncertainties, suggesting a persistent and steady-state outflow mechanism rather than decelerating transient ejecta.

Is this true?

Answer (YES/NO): NO